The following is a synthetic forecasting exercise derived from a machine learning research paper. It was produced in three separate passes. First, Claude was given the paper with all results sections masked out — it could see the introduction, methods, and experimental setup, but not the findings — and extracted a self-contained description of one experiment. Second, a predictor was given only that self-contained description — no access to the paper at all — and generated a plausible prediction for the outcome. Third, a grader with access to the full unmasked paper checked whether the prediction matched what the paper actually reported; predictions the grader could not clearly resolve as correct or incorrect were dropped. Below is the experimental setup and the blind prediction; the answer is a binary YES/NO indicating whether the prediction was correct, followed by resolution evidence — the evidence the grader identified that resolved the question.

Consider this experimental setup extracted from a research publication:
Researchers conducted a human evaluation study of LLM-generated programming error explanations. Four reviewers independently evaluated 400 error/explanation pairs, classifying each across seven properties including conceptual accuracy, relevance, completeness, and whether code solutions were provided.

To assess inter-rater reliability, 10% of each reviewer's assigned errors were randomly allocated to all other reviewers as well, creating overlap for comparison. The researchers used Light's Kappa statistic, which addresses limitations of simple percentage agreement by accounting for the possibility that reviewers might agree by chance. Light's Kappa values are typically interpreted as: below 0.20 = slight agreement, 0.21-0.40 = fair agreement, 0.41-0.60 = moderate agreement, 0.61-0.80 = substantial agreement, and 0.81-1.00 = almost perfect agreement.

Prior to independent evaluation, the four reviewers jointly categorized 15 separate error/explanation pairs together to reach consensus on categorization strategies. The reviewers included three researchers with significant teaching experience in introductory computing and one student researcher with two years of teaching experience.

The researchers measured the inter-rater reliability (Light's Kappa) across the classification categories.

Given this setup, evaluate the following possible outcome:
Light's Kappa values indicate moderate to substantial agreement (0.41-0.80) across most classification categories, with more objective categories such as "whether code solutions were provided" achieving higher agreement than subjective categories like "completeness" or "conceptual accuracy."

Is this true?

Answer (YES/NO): YES